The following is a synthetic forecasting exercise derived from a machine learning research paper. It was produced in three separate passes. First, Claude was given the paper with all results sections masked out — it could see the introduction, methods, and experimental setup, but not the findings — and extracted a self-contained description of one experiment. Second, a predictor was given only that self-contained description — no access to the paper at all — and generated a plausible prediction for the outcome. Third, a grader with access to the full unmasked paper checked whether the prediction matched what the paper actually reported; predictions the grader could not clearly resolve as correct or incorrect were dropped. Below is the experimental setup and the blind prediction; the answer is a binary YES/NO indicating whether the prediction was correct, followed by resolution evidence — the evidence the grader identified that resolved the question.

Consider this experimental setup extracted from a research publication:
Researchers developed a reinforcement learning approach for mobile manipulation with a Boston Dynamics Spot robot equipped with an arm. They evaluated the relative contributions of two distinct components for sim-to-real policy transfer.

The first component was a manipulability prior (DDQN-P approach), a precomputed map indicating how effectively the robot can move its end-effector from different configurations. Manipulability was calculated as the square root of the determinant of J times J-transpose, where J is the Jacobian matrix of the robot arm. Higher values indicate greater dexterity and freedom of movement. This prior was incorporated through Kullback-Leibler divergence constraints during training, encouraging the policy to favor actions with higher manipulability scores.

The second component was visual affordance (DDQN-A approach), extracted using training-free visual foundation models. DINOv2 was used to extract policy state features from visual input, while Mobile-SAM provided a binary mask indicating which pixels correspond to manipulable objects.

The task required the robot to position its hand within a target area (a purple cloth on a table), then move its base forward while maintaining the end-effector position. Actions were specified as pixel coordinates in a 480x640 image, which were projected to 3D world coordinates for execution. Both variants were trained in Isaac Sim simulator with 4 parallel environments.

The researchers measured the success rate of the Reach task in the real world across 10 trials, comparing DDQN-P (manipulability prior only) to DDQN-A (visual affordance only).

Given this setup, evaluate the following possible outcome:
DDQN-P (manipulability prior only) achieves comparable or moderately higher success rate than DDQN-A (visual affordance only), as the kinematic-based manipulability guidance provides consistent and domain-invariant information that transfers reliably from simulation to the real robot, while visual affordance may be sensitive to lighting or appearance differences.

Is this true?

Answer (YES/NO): NO